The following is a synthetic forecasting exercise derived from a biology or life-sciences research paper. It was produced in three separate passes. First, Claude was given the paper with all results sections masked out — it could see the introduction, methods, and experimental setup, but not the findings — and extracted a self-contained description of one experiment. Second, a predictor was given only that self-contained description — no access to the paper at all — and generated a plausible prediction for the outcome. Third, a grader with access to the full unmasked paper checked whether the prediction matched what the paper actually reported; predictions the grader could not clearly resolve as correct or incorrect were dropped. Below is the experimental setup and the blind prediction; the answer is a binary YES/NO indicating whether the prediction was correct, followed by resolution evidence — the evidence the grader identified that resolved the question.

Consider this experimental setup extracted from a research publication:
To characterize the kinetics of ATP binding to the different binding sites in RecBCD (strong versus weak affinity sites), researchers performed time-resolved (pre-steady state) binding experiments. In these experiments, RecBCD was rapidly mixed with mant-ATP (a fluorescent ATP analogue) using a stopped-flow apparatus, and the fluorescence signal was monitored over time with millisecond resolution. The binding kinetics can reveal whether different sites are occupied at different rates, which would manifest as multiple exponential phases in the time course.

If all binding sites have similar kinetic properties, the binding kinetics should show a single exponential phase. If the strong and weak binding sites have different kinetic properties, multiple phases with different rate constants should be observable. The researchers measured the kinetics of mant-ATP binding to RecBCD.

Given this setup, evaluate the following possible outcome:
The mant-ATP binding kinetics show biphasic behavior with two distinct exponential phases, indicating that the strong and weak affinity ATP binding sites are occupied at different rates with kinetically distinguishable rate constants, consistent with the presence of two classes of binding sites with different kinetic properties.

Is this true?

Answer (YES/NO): YES